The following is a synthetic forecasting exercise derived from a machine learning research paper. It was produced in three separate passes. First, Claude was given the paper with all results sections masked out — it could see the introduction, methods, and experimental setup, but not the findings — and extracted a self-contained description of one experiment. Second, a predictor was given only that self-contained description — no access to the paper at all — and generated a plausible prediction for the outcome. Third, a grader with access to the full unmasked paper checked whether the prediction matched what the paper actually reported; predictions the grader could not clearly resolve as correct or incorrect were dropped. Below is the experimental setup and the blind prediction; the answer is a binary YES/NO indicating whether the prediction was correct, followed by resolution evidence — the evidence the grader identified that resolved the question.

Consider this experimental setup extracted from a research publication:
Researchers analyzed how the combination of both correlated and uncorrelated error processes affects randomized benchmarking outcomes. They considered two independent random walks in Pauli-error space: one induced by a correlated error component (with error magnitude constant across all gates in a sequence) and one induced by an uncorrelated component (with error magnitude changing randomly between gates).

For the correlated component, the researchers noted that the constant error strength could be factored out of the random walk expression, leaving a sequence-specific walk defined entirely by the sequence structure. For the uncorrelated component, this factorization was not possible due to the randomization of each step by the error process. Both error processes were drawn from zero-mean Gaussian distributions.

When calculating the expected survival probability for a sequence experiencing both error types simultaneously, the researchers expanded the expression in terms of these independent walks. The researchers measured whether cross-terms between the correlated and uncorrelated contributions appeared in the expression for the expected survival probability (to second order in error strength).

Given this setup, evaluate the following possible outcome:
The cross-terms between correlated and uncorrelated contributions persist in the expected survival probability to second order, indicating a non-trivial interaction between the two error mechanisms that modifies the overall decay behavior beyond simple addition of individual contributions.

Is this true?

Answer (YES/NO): NO